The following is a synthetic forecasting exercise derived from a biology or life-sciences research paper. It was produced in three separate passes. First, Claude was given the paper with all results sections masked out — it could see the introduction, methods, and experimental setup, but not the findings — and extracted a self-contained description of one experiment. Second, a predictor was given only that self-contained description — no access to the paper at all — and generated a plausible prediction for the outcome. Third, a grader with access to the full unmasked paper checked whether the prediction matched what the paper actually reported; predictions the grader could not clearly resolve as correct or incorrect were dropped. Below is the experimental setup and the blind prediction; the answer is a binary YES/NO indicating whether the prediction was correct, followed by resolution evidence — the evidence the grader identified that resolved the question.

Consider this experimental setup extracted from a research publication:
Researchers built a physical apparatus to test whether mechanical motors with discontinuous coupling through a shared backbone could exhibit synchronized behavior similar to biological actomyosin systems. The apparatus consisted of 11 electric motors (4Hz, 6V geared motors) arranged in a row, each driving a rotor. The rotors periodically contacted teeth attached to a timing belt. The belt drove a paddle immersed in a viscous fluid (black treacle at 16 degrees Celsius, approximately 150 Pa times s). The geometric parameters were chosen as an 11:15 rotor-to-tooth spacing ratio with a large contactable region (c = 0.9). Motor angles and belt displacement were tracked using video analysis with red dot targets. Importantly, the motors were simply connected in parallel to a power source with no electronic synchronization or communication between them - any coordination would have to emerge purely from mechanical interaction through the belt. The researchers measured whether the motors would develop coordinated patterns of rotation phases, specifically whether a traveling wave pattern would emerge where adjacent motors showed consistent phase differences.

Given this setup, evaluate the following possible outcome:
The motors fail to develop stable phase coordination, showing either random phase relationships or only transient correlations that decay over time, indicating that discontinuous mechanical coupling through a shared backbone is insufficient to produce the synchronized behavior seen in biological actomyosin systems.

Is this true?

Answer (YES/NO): NO